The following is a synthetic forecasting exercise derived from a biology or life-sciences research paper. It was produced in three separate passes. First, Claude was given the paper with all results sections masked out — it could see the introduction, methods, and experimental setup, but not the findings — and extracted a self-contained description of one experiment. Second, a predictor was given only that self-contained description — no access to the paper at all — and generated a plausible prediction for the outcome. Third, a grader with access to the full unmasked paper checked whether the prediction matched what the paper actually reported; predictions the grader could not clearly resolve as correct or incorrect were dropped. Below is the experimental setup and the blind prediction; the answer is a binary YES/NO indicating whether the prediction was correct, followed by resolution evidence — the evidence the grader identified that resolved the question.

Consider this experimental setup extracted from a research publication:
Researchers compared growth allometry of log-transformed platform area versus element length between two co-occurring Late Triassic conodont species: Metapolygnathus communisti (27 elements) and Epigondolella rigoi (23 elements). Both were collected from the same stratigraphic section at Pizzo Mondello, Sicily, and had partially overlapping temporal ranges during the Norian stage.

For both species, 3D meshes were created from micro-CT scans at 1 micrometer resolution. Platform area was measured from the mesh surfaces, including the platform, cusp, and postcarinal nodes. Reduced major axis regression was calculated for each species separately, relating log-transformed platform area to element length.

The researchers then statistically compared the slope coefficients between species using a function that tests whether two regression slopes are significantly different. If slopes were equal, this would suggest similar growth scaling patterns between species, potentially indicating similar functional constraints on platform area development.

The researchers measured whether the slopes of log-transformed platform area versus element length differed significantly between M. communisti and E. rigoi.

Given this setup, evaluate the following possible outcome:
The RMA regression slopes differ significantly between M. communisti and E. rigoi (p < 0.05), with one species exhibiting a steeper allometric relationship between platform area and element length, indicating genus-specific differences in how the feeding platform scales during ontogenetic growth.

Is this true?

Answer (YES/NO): NO